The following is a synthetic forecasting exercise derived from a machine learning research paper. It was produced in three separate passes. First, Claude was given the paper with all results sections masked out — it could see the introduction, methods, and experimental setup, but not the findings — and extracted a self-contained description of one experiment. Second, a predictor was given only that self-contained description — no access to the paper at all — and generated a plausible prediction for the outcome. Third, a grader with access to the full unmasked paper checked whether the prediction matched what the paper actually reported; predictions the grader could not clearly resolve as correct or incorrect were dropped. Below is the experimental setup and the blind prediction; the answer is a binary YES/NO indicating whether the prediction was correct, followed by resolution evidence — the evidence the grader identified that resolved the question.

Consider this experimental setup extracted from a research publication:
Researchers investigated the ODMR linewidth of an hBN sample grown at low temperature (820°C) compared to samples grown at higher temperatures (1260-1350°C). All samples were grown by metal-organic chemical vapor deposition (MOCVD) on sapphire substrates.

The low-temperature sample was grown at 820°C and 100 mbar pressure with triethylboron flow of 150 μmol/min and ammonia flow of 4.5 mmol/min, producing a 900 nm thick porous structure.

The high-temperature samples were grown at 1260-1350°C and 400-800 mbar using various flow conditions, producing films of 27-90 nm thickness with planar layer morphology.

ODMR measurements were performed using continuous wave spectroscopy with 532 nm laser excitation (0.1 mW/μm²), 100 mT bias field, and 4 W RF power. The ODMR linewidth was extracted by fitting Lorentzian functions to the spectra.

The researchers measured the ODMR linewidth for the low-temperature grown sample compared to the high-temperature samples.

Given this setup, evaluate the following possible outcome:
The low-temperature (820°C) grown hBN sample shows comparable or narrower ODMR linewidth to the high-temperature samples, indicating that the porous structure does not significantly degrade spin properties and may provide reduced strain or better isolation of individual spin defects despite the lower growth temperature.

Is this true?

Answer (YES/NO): NO